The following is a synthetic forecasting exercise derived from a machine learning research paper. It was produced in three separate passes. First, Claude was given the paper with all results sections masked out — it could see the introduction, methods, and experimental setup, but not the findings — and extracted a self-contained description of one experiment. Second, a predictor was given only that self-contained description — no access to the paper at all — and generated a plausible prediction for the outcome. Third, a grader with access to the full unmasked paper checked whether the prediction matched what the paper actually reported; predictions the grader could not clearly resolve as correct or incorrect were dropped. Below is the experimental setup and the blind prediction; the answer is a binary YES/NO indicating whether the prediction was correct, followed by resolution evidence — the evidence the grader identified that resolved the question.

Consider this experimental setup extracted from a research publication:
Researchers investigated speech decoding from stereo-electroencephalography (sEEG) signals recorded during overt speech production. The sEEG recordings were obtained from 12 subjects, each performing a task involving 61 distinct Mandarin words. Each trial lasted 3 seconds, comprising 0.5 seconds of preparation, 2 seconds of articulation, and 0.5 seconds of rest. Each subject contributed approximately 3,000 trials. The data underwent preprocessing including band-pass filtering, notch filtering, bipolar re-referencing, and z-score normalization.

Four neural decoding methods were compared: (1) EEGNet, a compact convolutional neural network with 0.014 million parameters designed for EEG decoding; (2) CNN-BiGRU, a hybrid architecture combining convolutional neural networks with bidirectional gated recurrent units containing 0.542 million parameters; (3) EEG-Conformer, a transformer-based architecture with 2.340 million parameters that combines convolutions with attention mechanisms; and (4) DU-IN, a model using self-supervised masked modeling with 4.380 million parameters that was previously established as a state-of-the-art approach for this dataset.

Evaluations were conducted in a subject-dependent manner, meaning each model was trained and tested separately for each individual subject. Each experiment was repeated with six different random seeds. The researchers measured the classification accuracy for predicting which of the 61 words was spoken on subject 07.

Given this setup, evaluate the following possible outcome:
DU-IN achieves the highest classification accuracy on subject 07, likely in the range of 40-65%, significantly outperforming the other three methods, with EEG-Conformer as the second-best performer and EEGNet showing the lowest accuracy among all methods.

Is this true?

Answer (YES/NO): NO